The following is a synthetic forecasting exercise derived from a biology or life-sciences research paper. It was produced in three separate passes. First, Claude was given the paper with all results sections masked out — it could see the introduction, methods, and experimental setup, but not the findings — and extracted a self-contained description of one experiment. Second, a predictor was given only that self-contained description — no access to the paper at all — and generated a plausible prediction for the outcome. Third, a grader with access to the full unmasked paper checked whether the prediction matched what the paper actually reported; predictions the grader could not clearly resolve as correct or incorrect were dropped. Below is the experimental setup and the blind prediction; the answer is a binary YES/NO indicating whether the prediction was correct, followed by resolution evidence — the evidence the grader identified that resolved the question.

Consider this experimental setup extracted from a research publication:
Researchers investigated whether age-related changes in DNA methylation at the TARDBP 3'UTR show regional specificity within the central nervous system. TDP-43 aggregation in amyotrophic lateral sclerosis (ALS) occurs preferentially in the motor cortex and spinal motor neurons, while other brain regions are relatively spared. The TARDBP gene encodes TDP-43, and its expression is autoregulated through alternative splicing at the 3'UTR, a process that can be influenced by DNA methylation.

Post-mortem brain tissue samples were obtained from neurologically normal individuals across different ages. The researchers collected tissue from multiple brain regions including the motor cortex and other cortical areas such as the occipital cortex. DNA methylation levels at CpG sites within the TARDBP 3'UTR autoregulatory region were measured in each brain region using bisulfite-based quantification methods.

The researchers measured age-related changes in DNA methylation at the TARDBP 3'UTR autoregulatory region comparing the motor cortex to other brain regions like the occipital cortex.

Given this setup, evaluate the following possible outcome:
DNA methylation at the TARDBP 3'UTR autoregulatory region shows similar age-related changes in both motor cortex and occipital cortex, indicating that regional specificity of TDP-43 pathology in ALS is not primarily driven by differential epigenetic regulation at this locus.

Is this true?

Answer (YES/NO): NO